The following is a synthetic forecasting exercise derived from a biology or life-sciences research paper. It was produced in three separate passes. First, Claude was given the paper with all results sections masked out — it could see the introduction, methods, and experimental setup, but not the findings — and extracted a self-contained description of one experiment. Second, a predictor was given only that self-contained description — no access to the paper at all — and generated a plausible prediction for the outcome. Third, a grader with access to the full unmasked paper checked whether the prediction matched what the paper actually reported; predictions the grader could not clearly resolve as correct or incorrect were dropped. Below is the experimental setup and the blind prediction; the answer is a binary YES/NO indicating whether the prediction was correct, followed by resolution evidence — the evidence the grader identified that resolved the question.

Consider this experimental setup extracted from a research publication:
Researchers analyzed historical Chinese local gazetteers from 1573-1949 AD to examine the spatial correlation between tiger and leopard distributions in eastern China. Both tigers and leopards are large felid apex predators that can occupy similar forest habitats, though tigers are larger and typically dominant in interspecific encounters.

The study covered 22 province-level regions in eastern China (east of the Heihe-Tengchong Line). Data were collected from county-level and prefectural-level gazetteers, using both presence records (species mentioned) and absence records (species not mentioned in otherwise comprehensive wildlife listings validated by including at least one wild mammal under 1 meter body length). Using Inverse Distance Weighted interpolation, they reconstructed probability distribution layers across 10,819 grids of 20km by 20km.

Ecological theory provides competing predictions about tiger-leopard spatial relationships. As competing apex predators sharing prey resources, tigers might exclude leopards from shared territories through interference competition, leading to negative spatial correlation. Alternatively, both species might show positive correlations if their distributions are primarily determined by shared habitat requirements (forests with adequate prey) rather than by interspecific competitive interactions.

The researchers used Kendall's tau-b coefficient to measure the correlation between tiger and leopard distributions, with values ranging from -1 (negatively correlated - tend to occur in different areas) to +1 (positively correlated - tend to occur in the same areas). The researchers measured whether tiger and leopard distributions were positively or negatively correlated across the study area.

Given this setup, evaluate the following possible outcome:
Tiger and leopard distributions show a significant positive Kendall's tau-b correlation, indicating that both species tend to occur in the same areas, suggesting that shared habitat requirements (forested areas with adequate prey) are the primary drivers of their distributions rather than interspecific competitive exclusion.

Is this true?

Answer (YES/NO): YES